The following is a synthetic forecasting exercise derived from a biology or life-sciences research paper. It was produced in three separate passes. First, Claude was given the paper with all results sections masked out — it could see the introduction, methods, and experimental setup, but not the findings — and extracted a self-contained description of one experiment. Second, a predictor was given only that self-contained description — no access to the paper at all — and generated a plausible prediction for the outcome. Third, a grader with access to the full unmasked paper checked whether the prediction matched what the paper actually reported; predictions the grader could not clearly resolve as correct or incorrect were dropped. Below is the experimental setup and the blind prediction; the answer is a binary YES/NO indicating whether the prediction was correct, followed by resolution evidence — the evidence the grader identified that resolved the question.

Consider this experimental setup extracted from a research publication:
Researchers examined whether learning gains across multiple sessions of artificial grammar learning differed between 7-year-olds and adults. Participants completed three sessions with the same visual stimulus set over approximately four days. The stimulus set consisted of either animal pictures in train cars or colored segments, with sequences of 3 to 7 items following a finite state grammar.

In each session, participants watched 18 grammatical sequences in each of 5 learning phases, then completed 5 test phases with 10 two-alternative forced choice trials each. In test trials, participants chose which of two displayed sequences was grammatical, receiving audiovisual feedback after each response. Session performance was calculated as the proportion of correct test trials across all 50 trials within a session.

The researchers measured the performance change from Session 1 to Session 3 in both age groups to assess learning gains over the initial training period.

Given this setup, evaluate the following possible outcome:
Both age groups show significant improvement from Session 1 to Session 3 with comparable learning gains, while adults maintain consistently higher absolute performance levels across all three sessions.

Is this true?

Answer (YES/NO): YES